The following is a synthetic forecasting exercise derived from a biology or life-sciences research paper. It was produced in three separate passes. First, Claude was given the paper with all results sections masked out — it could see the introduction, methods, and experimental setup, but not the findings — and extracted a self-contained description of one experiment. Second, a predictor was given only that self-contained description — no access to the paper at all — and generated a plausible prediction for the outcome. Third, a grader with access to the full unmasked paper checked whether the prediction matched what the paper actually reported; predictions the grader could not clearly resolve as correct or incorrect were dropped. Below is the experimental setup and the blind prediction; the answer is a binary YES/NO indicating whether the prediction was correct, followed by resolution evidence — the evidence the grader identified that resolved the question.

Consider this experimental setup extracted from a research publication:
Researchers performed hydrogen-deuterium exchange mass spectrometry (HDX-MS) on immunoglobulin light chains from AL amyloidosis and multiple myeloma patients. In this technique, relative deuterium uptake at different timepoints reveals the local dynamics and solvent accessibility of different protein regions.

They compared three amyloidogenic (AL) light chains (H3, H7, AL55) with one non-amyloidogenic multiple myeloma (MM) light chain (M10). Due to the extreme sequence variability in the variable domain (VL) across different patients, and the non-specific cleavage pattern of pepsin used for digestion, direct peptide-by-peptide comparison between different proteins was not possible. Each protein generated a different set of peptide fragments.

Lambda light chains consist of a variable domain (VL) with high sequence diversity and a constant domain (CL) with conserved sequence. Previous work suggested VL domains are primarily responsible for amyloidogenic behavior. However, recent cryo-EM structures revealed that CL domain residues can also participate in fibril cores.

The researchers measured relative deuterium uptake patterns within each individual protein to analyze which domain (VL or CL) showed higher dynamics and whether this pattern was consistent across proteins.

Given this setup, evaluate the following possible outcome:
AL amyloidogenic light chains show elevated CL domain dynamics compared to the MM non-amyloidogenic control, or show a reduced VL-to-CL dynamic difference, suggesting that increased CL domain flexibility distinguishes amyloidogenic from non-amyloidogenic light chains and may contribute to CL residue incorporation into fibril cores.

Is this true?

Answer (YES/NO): NO